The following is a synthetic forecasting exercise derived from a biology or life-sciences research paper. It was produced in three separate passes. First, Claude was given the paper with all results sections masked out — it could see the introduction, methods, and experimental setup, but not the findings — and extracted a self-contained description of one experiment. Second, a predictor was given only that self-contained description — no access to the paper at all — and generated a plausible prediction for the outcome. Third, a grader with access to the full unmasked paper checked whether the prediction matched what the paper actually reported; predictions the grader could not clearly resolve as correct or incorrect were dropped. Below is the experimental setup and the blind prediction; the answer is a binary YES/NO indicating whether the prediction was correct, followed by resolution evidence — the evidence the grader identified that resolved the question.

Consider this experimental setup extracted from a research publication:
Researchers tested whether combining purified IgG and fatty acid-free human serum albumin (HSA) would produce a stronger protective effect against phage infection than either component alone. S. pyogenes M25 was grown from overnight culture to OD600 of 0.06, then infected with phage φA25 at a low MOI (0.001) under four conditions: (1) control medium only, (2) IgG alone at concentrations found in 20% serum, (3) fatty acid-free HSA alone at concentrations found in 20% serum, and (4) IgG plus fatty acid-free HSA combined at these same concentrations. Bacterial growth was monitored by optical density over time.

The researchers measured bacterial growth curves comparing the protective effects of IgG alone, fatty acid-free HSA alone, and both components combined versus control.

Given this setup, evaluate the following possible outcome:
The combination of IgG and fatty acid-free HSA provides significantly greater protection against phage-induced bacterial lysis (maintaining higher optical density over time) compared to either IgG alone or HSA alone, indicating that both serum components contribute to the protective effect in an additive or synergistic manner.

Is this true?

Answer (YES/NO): YES